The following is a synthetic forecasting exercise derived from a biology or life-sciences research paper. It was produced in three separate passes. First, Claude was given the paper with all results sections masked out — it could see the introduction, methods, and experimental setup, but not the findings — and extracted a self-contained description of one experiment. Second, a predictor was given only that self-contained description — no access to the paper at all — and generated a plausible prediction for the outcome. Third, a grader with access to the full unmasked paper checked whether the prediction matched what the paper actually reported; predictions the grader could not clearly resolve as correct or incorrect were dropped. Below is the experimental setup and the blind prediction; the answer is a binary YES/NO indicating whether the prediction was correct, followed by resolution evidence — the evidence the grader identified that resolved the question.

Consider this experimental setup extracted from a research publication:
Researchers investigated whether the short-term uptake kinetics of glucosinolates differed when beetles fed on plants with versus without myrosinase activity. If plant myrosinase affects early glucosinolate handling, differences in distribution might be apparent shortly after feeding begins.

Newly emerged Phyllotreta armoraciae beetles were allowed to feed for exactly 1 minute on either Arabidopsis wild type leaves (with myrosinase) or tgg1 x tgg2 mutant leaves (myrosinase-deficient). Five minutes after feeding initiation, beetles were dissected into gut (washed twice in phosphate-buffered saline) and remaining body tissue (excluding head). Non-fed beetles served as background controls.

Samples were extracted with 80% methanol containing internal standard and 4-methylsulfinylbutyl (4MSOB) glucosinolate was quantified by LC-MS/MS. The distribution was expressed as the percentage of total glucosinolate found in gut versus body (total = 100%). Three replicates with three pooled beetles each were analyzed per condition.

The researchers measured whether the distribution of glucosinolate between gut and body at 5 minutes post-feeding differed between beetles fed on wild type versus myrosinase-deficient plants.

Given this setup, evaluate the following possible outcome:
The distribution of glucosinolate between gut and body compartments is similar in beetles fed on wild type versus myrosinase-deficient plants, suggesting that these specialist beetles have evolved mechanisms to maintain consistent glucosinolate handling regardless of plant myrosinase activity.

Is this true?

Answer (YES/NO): YES